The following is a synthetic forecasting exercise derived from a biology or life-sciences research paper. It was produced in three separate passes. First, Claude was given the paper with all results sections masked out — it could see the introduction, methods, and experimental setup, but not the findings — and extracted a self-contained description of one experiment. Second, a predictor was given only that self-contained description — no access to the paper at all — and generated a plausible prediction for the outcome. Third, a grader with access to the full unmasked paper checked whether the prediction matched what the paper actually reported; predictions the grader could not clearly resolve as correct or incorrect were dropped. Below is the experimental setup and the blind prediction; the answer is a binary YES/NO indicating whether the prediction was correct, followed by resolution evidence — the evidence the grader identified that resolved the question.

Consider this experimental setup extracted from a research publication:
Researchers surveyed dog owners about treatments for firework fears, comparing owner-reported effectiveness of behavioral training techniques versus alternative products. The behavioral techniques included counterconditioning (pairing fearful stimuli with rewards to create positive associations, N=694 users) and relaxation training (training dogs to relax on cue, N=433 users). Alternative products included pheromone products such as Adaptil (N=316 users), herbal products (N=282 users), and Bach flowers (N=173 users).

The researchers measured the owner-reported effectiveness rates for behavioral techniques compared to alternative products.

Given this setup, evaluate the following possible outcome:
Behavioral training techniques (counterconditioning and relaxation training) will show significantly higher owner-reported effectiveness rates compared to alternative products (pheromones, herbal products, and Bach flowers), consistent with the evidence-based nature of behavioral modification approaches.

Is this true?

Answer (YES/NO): YES